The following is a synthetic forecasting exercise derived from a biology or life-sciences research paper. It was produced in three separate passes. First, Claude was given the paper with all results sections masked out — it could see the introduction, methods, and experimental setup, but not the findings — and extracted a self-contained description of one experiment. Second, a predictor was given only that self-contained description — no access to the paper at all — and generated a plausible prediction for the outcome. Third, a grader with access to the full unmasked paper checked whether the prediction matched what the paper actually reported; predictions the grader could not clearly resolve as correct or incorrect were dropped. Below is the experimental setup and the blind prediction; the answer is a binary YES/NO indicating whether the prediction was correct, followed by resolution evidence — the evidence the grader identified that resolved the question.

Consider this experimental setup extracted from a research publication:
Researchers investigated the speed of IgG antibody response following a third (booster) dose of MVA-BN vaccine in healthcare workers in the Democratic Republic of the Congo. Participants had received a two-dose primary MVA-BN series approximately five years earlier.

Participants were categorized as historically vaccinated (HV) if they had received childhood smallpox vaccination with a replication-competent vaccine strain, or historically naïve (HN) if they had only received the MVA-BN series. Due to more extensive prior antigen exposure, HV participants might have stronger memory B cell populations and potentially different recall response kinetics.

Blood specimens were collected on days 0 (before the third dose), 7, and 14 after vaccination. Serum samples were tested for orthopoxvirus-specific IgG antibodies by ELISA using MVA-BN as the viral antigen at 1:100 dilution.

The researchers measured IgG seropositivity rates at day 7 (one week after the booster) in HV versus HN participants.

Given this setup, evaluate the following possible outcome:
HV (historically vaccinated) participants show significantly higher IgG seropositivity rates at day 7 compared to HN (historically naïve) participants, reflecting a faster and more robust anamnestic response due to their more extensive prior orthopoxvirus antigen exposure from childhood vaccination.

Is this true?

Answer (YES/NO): NO